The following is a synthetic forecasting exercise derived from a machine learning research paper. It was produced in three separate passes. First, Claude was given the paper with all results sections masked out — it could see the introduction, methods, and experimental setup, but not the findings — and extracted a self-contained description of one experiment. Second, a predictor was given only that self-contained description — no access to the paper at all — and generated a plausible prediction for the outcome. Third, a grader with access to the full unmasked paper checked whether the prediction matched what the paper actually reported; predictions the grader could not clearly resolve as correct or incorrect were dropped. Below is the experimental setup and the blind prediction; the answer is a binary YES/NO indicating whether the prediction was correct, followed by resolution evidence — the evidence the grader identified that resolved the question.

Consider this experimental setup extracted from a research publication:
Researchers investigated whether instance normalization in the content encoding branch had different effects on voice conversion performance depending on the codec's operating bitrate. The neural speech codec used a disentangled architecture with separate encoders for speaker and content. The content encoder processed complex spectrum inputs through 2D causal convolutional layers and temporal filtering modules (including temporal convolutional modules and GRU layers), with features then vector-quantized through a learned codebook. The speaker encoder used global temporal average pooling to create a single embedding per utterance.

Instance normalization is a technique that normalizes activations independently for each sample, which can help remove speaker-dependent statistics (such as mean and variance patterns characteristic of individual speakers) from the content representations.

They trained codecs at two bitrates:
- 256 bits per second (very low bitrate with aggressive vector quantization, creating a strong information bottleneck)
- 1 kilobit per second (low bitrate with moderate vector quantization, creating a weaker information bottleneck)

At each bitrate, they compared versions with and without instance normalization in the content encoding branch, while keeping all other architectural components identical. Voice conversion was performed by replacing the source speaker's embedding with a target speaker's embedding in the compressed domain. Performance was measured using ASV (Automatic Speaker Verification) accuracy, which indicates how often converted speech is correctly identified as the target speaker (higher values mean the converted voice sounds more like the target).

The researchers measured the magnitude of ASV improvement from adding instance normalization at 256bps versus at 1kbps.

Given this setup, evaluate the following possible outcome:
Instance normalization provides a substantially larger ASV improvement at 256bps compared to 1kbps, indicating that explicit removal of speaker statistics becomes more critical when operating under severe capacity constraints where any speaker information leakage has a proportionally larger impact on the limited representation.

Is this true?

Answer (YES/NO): NO